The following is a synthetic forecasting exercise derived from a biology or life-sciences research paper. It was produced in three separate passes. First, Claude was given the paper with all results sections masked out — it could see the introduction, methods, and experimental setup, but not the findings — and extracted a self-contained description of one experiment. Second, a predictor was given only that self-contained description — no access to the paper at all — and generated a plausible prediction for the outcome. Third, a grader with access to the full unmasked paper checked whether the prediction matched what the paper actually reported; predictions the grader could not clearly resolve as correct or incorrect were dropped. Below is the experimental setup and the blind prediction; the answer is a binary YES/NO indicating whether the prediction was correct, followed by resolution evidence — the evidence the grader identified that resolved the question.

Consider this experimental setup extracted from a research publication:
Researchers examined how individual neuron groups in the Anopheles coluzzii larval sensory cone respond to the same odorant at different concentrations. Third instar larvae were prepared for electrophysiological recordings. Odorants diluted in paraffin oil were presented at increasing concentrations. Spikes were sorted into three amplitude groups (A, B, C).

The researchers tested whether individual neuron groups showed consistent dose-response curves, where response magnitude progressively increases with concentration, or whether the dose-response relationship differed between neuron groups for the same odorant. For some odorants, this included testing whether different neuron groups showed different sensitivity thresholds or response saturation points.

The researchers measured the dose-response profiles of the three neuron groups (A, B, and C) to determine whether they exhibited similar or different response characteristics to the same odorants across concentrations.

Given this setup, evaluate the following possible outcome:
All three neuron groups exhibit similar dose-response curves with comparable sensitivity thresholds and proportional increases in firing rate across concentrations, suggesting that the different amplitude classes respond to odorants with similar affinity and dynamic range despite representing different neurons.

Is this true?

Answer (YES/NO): NO